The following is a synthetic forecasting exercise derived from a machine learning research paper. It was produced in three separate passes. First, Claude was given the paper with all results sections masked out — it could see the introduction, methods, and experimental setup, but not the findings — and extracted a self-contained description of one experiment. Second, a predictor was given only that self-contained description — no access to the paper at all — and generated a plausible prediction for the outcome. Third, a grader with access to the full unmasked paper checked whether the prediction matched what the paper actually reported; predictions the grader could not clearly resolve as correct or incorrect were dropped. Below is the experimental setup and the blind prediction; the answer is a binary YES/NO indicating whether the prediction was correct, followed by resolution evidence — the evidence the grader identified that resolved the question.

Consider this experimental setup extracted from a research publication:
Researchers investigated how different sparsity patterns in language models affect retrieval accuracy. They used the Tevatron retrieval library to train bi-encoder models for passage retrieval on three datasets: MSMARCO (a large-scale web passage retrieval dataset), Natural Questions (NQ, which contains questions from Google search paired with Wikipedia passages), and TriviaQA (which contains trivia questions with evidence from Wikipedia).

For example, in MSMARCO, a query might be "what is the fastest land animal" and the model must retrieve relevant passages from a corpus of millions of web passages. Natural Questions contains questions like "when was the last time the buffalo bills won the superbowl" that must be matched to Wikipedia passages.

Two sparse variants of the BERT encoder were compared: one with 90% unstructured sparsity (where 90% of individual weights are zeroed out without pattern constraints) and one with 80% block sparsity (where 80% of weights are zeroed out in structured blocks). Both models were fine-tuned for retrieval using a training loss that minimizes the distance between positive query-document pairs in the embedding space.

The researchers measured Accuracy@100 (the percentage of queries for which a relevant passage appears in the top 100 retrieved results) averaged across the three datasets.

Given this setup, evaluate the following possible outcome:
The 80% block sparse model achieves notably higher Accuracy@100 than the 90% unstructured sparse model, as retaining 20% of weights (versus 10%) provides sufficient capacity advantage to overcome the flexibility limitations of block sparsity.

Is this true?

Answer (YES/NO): NO